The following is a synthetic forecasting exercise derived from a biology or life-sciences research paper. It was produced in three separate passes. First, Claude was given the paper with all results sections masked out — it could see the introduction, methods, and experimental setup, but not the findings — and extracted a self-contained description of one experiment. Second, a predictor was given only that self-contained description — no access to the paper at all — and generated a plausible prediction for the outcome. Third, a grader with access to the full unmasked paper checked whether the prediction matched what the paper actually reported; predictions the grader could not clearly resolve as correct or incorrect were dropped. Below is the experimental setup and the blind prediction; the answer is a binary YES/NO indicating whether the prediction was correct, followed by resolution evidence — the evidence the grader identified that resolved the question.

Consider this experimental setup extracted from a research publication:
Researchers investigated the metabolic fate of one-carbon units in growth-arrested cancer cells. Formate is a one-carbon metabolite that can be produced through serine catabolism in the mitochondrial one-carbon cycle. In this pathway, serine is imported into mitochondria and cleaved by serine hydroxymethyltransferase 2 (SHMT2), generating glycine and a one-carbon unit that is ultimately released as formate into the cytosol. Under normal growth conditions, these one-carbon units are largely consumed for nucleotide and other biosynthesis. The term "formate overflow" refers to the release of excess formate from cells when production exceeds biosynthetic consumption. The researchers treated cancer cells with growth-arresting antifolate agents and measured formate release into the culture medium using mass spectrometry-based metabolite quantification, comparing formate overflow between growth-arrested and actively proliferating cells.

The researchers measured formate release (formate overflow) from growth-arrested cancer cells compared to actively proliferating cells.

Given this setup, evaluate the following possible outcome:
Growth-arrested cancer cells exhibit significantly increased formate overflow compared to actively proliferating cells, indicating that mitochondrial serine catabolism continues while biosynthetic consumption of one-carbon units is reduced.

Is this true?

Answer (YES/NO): YES